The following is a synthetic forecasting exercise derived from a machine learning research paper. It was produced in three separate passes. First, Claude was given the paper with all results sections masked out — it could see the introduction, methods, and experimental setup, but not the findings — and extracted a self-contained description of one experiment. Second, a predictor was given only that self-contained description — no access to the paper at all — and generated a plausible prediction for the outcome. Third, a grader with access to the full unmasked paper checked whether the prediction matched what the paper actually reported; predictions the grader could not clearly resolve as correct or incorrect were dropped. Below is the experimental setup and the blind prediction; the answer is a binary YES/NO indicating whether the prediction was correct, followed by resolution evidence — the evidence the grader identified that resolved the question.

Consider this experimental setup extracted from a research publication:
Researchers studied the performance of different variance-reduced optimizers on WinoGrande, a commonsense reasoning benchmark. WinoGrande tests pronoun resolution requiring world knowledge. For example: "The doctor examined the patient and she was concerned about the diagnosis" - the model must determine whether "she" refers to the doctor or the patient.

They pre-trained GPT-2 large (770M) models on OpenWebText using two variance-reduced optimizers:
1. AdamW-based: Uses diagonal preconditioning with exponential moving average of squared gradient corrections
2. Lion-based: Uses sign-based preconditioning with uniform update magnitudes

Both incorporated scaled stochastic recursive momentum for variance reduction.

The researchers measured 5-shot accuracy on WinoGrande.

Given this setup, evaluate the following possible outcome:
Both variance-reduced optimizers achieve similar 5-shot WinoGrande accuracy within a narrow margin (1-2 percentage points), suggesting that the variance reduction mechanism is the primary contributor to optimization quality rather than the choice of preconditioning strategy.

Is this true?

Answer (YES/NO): NO